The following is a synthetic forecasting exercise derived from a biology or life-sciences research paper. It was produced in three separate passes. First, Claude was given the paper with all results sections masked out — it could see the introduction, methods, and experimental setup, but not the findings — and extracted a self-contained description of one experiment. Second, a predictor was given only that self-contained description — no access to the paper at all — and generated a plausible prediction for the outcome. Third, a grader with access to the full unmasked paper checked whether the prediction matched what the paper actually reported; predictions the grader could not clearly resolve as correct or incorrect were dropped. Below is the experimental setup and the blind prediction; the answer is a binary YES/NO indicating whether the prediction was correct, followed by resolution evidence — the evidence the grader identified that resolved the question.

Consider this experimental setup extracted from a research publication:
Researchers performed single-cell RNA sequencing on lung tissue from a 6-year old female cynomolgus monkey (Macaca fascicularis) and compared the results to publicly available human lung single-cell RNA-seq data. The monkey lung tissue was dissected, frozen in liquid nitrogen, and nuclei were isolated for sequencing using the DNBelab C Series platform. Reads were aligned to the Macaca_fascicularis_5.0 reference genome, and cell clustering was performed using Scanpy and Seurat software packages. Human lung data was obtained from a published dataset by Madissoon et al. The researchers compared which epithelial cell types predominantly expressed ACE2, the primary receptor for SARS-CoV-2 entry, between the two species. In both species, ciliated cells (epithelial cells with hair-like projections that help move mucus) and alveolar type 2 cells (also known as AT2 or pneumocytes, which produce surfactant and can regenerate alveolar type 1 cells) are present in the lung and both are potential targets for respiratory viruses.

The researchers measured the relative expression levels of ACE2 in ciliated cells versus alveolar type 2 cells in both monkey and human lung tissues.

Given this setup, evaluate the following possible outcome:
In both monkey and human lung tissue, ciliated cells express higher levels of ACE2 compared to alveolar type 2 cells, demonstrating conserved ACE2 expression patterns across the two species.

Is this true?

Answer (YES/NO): NO